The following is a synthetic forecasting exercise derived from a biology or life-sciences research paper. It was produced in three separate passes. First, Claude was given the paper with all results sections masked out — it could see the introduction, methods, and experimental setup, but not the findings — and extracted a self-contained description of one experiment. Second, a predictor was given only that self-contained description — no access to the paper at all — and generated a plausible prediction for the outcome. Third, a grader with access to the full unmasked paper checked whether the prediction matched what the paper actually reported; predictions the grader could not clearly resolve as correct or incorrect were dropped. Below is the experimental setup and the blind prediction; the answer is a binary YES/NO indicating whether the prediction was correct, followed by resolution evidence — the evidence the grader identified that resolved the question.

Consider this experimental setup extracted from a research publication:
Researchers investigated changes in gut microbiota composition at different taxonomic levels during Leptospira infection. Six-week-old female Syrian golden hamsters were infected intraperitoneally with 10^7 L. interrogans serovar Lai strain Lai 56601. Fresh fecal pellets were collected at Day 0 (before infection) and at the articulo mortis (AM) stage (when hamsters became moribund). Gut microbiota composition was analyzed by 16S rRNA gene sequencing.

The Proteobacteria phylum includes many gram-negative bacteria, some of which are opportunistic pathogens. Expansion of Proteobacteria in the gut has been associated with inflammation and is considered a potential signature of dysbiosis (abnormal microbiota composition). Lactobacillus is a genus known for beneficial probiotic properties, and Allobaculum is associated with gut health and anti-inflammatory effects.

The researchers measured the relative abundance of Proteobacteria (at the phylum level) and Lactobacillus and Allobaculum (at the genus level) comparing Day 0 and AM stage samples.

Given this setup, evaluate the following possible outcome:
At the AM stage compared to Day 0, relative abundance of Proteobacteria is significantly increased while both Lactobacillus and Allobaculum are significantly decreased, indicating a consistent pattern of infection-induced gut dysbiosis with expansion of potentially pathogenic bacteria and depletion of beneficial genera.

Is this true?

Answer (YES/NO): YES